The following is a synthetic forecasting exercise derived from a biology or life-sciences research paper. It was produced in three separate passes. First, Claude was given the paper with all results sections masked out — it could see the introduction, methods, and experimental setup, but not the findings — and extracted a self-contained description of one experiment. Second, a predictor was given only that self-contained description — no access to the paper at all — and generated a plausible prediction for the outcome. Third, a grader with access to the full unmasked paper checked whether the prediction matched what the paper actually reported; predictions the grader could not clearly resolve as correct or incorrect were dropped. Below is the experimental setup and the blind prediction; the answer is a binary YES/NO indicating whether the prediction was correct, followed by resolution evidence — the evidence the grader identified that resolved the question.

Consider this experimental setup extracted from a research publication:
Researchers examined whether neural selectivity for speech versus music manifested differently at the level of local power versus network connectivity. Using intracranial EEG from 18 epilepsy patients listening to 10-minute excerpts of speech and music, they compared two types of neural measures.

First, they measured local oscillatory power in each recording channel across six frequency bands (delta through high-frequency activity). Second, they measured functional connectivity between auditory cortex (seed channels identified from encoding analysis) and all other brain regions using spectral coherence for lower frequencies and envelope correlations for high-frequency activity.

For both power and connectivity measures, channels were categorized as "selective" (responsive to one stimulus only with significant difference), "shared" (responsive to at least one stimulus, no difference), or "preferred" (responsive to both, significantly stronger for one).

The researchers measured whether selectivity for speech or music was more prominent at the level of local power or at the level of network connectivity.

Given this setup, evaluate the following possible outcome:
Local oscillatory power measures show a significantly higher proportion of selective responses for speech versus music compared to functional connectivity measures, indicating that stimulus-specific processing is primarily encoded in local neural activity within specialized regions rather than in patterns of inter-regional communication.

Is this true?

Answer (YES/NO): NO